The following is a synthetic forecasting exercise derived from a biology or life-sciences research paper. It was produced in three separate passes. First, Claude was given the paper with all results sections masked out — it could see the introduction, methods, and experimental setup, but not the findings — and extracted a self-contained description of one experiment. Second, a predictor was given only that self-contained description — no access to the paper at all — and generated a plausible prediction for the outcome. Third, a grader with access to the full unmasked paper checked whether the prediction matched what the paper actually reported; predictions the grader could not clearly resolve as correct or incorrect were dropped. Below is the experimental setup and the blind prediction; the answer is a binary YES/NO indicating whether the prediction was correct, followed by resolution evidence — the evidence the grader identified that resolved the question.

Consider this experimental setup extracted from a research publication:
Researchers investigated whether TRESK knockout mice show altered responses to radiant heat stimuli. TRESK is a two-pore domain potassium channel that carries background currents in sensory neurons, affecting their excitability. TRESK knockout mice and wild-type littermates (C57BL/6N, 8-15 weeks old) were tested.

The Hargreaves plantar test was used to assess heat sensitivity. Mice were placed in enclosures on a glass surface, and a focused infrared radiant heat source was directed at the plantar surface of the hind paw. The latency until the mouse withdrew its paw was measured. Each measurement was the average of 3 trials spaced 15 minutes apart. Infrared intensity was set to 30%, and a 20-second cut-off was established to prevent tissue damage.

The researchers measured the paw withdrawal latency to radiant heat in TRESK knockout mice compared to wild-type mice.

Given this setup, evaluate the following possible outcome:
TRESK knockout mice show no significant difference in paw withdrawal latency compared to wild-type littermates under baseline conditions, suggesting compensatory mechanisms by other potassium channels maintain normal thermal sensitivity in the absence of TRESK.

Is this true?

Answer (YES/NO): NO